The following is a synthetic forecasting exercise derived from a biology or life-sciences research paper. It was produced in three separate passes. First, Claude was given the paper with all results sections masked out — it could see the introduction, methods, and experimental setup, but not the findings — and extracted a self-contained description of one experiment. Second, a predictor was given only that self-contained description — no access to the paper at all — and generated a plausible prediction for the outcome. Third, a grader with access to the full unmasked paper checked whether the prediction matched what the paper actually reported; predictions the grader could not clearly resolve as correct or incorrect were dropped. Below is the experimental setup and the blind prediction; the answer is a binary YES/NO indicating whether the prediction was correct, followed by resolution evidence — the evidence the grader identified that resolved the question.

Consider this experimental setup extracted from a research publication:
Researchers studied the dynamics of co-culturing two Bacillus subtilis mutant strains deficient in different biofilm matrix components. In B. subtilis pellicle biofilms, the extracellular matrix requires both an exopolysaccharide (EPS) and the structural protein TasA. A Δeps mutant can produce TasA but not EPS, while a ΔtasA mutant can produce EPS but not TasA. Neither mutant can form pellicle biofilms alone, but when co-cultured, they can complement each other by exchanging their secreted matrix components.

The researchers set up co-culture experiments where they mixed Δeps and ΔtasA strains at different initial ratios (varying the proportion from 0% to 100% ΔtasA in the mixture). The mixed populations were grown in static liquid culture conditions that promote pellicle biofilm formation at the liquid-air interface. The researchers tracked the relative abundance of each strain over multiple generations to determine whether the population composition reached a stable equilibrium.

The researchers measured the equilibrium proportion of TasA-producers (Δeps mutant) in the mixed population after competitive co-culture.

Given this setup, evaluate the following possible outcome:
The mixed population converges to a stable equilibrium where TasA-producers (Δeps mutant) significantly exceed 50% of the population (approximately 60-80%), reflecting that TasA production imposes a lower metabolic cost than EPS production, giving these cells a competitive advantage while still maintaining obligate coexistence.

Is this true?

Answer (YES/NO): NO